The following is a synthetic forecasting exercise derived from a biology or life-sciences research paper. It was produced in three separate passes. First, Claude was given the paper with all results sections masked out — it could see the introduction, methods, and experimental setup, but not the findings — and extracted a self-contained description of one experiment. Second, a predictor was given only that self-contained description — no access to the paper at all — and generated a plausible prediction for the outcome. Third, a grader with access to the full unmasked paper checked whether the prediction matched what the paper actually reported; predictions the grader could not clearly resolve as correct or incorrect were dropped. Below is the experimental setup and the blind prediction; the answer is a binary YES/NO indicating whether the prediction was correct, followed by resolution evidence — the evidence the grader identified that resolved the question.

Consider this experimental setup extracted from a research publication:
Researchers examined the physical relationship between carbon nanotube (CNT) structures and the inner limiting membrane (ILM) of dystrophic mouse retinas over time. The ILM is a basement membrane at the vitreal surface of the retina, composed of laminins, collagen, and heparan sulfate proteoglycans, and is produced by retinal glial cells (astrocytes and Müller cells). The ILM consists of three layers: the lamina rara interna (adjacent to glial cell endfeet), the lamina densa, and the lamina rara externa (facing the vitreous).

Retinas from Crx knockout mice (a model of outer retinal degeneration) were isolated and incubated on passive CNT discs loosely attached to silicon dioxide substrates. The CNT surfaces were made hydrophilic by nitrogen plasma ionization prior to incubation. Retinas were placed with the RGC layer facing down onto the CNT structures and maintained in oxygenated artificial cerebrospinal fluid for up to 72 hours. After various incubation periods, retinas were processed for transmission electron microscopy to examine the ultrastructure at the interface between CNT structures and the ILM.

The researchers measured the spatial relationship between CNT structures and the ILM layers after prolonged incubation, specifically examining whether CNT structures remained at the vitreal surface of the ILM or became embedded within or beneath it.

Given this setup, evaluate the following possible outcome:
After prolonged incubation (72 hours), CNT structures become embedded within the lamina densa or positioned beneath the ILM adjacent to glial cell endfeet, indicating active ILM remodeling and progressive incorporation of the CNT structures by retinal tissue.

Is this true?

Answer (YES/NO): YES